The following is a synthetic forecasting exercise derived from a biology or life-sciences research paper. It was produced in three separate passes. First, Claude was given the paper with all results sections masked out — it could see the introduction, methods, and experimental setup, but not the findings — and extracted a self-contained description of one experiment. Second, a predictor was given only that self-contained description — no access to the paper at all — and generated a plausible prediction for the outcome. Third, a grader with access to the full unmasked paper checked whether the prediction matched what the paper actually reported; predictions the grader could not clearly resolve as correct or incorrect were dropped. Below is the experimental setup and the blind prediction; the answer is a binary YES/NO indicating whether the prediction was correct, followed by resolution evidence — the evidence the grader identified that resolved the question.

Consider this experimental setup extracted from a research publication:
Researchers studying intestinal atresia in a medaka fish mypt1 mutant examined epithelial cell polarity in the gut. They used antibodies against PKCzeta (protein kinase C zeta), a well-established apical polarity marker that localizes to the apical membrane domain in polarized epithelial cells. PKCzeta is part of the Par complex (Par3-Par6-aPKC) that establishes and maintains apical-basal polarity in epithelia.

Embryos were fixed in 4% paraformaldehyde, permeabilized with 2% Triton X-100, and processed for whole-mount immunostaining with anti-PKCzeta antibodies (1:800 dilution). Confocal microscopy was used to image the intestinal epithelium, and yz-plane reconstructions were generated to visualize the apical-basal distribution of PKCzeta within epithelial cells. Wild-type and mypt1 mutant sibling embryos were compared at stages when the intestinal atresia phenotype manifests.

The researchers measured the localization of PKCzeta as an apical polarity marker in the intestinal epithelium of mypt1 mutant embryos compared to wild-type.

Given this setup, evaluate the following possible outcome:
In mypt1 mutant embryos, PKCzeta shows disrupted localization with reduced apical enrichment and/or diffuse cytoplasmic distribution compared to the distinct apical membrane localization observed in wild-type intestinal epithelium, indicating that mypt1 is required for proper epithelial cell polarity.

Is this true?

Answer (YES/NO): NO